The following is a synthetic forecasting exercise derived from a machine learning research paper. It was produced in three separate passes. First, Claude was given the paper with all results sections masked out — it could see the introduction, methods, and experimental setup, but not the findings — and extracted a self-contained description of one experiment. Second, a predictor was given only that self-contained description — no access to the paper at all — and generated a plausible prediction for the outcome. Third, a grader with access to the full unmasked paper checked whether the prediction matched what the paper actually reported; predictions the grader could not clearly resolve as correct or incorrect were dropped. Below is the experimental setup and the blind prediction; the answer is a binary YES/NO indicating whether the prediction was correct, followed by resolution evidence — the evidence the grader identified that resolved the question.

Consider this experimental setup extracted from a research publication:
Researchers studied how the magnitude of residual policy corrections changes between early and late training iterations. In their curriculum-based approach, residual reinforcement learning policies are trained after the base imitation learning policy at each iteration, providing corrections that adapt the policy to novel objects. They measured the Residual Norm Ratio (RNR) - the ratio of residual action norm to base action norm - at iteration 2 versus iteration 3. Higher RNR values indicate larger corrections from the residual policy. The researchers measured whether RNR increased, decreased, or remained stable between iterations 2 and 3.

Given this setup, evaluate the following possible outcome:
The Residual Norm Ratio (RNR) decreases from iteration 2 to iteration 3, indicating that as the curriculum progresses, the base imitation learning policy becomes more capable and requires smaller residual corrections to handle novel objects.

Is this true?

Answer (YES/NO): NO